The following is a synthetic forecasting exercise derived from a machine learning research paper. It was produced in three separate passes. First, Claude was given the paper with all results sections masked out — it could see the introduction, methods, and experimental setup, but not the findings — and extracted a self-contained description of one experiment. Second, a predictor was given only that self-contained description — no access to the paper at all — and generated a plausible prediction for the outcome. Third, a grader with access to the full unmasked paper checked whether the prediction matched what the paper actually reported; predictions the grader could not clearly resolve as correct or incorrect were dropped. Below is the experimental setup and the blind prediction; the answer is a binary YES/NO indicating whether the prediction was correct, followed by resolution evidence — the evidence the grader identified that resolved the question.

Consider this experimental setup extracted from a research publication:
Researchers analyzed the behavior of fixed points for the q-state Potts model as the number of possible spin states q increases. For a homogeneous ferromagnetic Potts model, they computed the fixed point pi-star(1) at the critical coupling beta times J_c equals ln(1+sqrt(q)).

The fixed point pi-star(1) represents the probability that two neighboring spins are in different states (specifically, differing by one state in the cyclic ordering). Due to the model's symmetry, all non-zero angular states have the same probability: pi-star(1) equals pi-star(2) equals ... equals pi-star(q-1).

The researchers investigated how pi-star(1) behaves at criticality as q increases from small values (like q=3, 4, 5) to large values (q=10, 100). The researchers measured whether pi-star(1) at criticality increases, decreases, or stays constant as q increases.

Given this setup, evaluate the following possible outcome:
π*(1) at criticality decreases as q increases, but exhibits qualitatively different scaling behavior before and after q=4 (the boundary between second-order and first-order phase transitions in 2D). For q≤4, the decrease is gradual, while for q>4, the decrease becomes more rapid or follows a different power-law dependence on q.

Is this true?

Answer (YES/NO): NO